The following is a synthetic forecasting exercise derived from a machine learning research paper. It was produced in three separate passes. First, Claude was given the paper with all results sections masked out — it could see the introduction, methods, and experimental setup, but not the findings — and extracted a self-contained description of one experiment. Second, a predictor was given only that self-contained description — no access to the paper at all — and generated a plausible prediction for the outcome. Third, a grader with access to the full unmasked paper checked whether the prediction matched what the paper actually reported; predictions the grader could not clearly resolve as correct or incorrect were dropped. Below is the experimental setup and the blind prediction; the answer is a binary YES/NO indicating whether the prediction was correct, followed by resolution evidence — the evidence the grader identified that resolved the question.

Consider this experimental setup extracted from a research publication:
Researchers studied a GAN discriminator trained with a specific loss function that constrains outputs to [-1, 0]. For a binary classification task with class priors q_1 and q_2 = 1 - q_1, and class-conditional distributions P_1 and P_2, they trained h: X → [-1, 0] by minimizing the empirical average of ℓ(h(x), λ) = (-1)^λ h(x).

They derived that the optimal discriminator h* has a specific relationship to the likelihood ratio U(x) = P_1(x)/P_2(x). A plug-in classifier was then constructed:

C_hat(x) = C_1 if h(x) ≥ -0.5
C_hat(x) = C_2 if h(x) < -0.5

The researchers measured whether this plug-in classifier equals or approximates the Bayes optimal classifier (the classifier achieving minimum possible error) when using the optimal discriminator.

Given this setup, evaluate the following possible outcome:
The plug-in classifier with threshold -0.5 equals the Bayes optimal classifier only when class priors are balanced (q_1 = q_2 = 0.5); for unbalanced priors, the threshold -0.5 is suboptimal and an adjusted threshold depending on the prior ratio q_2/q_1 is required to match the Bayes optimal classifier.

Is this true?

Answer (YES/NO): NO